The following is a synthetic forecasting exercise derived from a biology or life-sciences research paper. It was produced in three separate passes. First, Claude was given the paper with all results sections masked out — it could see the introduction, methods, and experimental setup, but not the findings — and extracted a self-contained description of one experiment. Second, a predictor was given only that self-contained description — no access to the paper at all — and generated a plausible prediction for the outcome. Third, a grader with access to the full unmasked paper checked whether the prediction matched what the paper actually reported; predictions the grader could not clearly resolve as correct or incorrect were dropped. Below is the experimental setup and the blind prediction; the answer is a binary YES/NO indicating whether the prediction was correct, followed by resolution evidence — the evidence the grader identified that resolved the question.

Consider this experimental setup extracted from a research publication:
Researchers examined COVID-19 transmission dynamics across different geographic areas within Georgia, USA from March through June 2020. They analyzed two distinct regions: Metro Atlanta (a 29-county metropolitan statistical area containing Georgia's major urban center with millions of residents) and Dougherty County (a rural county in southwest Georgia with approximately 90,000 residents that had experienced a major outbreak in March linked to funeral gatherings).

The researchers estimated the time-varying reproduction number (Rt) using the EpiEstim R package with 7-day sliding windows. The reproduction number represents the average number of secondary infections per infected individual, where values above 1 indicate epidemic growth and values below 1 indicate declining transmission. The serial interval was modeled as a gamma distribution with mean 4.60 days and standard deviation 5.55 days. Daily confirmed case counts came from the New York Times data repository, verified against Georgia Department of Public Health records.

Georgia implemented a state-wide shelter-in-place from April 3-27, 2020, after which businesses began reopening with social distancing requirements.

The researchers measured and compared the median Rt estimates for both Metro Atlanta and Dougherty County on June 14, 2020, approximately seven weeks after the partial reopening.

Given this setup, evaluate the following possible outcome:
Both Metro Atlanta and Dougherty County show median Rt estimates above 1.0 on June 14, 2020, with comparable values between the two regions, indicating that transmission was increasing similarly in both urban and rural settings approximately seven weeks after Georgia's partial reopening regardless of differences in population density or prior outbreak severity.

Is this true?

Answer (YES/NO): YES